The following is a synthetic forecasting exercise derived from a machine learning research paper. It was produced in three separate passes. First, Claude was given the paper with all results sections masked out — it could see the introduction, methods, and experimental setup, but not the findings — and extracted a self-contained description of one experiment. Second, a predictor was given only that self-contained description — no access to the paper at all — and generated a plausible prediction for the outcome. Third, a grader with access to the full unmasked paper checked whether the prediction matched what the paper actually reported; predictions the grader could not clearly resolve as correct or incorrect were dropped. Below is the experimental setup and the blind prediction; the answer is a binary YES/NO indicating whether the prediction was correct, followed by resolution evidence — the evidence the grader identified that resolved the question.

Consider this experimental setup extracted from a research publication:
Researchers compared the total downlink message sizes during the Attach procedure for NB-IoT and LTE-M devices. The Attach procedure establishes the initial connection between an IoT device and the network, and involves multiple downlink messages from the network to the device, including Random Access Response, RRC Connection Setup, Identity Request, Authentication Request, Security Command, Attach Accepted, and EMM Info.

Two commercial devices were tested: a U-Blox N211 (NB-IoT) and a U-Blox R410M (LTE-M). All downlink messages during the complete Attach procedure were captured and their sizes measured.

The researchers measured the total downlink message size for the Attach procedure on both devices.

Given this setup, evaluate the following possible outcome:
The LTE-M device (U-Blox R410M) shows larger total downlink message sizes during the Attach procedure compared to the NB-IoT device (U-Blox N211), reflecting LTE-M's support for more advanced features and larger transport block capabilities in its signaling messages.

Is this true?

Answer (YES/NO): NO